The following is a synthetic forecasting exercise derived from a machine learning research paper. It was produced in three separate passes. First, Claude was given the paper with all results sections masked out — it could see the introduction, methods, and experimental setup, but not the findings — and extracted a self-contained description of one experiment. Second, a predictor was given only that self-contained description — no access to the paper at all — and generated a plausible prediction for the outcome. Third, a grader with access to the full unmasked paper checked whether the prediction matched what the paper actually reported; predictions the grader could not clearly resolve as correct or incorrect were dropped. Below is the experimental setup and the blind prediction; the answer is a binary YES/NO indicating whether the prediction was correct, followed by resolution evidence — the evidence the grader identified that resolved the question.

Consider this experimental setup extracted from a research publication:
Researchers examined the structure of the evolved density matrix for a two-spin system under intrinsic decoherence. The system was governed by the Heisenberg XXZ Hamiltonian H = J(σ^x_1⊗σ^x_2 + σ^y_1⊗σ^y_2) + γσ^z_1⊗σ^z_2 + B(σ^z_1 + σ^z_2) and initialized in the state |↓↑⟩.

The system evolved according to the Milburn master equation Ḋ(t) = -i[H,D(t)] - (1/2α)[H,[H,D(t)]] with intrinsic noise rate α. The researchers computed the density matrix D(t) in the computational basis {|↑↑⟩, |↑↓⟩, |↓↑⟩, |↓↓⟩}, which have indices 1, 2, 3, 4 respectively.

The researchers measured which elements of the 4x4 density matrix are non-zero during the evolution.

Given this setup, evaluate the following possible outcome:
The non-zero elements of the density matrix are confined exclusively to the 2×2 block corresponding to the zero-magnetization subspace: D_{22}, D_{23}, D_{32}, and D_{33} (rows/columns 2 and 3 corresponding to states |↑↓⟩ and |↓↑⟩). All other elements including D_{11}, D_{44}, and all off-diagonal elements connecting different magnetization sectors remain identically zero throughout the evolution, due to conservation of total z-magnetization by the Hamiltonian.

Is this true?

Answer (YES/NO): YES